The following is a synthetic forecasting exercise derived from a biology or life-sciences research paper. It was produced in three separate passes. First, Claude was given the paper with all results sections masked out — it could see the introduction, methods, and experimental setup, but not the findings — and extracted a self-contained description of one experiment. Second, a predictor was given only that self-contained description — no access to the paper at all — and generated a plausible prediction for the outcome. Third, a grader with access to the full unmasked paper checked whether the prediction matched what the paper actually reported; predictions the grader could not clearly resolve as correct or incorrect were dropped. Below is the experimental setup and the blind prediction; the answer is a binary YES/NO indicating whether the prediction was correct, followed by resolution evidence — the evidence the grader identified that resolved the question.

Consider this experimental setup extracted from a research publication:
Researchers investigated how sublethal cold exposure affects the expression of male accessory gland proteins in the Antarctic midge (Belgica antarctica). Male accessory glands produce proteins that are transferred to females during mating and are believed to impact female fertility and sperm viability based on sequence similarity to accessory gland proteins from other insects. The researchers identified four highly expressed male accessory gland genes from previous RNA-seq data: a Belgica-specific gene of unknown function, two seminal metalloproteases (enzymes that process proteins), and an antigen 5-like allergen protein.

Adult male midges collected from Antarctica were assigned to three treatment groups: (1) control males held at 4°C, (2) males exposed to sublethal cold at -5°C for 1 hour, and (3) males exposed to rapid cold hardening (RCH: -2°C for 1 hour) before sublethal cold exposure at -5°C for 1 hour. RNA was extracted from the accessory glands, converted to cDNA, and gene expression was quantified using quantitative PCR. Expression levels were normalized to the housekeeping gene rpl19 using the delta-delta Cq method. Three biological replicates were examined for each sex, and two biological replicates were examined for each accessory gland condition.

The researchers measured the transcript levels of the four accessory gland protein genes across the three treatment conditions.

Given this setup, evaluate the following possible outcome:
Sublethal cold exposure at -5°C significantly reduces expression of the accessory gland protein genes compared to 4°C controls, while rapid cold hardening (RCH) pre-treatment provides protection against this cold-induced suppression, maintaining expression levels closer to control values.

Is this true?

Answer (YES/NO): YES